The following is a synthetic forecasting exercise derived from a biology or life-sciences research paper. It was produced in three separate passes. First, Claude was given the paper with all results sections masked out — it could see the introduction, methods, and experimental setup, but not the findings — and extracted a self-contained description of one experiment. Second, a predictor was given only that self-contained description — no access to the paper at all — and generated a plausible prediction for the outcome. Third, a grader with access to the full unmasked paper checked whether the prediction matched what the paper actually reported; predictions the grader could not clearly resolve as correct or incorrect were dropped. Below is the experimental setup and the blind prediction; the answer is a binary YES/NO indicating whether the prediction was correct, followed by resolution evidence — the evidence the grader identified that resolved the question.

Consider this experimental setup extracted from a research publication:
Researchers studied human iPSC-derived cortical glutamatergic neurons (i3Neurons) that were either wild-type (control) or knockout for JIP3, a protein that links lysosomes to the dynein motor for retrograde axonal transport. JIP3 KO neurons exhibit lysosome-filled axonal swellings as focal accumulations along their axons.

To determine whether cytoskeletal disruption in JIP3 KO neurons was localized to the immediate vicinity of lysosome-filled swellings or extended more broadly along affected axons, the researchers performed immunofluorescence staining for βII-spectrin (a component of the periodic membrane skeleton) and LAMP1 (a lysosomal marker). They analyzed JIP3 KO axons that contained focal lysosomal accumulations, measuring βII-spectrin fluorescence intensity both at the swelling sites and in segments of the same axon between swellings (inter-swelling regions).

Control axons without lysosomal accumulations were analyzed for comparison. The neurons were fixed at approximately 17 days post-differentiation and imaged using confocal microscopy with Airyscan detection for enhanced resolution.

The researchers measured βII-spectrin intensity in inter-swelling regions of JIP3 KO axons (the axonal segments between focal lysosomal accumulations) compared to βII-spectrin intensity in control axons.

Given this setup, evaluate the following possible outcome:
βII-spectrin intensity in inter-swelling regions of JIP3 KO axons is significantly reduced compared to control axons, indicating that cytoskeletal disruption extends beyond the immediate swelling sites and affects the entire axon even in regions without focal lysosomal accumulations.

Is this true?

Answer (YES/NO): YES